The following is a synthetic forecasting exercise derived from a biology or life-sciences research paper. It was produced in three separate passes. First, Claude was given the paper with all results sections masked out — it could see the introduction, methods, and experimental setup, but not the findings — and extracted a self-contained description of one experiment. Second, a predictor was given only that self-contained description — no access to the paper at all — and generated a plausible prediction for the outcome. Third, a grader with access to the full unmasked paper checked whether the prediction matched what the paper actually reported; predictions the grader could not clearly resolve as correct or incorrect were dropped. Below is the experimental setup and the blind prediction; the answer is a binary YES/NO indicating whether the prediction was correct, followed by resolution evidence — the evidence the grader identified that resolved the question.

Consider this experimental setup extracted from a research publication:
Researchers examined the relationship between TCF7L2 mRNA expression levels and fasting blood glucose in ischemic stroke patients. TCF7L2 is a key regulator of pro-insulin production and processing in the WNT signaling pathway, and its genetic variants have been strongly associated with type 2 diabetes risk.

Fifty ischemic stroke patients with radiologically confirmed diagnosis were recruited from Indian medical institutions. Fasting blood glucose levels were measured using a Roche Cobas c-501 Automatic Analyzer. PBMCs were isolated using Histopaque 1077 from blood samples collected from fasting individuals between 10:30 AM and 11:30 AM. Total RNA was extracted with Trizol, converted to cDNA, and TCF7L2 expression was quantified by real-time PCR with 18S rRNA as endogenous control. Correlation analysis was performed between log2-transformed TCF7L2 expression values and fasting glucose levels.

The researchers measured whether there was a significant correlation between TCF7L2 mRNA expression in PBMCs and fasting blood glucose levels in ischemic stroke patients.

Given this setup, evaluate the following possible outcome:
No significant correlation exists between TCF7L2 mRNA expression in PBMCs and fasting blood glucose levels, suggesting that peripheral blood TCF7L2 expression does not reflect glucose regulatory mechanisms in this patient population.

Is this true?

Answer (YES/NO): YES